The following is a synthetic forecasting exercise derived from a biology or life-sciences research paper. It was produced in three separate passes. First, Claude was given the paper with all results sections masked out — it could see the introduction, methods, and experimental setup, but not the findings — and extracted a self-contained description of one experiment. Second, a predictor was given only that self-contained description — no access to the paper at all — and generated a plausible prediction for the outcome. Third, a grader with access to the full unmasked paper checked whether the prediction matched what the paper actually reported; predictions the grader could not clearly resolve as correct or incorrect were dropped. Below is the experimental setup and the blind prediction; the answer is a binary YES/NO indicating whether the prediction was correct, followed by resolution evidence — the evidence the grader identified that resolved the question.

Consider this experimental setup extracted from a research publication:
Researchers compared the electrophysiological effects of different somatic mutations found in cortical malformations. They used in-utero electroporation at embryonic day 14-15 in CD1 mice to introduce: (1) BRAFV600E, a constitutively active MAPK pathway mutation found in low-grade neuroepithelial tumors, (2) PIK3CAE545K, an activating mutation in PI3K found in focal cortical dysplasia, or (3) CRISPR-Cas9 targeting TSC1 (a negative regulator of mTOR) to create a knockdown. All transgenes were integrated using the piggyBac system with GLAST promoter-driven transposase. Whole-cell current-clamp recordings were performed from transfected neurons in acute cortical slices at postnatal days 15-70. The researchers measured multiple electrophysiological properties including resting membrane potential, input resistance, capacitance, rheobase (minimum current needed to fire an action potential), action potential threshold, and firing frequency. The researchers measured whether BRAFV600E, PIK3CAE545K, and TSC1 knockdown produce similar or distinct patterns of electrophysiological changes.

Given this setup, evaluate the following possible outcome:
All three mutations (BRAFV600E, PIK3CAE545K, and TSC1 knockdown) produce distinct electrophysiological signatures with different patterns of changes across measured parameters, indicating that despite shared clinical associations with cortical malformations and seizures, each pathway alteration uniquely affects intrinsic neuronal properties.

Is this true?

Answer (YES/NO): NO